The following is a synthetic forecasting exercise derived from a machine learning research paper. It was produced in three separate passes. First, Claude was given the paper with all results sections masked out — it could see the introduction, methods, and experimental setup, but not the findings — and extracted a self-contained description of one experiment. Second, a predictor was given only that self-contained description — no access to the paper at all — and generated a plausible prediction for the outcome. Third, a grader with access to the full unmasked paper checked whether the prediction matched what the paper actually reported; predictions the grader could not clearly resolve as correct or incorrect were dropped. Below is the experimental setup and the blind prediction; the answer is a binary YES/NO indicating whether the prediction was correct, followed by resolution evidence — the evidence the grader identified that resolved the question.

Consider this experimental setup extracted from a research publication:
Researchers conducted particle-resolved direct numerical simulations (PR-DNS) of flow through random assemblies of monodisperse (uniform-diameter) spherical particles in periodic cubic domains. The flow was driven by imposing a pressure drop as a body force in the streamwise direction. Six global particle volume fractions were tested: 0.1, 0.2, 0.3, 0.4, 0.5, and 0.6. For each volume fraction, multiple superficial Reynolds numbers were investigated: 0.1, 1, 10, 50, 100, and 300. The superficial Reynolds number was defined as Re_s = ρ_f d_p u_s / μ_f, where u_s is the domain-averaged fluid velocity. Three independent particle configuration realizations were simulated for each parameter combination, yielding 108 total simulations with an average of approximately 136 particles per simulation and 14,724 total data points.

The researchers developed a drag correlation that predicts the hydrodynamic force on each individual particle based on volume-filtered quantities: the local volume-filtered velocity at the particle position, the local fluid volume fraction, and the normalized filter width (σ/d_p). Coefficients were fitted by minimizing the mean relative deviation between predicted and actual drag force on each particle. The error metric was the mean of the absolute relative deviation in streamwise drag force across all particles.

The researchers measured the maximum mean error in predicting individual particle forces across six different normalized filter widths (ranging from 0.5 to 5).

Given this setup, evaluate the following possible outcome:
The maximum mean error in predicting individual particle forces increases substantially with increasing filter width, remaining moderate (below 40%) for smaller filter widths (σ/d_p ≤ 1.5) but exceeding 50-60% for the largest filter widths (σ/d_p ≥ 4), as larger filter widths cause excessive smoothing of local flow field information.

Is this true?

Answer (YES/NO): NO